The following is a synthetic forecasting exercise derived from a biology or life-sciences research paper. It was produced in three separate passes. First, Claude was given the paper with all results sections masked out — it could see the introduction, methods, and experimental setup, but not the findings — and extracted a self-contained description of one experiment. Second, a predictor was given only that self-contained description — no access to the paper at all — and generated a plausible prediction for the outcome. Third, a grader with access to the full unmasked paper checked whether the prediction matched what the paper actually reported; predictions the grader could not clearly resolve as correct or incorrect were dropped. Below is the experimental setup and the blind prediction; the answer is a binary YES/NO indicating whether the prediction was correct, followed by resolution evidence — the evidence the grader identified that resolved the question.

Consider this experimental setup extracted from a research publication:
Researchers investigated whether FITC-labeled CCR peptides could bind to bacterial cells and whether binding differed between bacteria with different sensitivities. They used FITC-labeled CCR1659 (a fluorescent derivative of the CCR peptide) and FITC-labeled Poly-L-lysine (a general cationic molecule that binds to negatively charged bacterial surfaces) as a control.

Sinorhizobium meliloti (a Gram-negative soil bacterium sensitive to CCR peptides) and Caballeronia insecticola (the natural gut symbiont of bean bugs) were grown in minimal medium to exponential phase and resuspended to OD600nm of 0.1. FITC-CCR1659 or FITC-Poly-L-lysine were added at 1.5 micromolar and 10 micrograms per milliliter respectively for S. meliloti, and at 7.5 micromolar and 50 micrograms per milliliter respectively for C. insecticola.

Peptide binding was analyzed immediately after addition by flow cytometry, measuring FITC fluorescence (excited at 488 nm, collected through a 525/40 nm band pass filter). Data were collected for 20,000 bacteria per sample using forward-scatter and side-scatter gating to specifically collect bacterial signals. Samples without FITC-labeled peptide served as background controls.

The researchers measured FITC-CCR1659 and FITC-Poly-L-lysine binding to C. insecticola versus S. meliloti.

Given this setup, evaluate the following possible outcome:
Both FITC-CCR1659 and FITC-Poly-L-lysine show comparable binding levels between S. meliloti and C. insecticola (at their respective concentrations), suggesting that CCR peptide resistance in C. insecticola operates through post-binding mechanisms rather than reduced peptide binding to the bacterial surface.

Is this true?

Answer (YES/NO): NO